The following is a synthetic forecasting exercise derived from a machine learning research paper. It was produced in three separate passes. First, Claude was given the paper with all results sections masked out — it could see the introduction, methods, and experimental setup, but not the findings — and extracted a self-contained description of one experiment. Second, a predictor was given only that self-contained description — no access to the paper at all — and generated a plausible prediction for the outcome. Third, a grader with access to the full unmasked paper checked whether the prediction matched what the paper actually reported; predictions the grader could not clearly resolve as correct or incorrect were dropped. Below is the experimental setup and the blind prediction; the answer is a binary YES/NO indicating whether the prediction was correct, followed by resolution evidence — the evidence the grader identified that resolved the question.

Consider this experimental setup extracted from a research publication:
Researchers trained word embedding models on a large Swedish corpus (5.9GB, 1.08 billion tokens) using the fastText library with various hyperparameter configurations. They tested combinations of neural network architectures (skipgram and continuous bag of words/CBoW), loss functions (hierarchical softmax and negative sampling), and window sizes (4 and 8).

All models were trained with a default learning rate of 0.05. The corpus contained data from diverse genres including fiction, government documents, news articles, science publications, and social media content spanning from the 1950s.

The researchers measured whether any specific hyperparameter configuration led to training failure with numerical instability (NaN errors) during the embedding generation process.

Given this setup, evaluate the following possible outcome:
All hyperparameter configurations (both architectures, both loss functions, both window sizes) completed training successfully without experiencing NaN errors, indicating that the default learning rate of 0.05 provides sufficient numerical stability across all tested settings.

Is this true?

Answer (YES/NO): NO